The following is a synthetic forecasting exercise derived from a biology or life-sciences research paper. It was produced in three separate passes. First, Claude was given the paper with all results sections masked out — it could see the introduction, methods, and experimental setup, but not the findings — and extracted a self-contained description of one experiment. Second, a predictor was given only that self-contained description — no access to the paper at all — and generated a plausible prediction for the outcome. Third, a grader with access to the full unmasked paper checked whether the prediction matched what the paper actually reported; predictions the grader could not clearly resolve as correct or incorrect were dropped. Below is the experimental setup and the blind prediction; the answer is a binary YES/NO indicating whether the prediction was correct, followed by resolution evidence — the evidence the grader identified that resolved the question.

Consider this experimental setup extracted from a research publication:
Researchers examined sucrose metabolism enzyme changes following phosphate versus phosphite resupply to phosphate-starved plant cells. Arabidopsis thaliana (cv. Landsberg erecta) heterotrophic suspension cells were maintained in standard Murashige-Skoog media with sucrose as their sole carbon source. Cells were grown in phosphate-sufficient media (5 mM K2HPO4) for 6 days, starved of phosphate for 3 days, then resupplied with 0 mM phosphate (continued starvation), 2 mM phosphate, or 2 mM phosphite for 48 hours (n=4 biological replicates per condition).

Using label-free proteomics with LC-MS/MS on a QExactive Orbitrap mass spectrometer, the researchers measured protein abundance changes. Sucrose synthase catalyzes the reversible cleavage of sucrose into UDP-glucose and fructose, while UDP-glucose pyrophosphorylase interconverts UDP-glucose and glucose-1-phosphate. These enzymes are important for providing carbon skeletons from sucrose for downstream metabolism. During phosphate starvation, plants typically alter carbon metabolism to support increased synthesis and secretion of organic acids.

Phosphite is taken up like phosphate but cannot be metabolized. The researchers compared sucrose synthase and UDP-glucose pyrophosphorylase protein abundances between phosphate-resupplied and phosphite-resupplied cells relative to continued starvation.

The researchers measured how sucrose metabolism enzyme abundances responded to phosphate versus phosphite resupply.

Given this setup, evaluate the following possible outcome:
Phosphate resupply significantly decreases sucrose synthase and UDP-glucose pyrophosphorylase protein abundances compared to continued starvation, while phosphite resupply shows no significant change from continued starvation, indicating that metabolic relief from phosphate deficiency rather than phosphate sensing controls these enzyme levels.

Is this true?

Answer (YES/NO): NO